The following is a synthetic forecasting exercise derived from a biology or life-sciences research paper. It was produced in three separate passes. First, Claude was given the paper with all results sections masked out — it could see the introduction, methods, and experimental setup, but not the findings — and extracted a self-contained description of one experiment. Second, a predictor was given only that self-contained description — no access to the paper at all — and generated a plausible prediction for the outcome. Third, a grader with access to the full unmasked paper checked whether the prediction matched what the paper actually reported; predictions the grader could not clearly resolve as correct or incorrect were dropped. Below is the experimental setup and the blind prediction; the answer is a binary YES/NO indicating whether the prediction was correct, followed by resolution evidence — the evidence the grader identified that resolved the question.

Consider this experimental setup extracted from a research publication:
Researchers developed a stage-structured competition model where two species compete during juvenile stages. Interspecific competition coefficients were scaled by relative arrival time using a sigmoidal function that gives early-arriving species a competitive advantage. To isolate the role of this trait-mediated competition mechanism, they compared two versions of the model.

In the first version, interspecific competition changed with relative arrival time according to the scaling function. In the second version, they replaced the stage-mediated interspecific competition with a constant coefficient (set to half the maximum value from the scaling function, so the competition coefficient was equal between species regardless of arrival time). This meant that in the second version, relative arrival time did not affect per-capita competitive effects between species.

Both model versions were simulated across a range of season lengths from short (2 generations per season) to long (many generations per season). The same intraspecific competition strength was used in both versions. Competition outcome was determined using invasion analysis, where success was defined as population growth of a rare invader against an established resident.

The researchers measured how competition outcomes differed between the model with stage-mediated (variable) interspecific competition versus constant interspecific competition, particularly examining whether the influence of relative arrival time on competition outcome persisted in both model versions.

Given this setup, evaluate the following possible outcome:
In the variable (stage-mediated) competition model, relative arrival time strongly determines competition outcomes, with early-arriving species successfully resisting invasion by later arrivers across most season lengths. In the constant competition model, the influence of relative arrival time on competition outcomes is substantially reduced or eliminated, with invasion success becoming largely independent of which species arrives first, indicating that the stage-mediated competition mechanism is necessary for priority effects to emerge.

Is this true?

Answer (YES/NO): NO